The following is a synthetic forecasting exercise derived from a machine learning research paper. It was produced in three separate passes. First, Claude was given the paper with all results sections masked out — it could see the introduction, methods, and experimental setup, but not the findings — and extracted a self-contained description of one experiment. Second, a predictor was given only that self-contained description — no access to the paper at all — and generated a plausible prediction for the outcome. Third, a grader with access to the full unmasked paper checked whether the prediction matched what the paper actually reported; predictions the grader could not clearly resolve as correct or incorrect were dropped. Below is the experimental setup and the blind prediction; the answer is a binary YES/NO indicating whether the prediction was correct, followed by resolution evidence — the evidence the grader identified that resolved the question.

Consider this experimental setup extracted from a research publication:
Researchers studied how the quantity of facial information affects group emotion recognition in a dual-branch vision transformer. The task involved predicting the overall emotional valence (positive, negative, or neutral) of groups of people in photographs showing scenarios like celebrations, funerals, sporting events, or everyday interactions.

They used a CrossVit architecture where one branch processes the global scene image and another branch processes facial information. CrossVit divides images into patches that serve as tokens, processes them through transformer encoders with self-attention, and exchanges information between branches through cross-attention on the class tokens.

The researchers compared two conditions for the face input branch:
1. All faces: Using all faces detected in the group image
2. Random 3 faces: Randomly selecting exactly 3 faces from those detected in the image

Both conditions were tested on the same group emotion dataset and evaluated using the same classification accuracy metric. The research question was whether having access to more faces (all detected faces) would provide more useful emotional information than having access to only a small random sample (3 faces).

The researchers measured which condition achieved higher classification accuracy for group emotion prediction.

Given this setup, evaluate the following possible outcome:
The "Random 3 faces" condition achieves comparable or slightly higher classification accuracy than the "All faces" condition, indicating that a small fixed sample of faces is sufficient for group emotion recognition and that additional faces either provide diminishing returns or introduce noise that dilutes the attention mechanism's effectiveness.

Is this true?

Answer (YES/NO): YES